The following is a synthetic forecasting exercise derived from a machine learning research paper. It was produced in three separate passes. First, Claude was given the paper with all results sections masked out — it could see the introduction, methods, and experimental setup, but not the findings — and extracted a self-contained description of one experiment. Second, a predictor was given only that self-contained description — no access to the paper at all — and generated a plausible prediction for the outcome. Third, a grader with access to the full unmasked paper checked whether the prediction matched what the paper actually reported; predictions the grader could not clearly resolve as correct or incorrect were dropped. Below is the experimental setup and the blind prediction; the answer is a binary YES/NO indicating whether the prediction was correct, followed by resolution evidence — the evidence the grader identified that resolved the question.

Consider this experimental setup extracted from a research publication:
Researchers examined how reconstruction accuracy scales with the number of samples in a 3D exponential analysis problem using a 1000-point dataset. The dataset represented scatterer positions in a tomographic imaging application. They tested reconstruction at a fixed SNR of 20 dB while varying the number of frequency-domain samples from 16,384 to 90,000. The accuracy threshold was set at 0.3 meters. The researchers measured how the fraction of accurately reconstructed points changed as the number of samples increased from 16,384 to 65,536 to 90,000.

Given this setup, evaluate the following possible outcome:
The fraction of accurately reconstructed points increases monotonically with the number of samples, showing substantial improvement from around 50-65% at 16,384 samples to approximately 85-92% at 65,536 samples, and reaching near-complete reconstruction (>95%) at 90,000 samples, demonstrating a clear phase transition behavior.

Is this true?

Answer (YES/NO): NO